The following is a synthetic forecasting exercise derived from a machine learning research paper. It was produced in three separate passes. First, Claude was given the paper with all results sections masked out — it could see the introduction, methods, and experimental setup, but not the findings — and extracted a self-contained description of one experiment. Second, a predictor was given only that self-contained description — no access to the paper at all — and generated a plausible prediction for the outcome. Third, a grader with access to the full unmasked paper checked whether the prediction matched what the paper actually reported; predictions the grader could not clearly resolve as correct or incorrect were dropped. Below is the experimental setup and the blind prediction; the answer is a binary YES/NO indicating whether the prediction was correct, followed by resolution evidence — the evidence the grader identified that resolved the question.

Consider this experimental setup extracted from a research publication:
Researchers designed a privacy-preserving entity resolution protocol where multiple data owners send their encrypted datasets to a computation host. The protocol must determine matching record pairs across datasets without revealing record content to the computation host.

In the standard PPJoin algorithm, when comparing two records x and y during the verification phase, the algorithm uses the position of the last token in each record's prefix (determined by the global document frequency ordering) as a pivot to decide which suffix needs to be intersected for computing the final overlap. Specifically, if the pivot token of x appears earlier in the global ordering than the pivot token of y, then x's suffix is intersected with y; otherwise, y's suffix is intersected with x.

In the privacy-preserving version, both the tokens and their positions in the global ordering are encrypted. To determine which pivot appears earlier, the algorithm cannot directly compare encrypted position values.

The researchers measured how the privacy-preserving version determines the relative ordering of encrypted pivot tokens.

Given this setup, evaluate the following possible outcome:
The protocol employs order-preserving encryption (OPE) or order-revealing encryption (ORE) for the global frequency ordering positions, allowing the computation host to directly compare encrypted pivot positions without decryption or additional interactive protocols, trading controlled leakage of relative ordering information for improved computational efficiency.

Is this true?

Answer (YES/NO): NO